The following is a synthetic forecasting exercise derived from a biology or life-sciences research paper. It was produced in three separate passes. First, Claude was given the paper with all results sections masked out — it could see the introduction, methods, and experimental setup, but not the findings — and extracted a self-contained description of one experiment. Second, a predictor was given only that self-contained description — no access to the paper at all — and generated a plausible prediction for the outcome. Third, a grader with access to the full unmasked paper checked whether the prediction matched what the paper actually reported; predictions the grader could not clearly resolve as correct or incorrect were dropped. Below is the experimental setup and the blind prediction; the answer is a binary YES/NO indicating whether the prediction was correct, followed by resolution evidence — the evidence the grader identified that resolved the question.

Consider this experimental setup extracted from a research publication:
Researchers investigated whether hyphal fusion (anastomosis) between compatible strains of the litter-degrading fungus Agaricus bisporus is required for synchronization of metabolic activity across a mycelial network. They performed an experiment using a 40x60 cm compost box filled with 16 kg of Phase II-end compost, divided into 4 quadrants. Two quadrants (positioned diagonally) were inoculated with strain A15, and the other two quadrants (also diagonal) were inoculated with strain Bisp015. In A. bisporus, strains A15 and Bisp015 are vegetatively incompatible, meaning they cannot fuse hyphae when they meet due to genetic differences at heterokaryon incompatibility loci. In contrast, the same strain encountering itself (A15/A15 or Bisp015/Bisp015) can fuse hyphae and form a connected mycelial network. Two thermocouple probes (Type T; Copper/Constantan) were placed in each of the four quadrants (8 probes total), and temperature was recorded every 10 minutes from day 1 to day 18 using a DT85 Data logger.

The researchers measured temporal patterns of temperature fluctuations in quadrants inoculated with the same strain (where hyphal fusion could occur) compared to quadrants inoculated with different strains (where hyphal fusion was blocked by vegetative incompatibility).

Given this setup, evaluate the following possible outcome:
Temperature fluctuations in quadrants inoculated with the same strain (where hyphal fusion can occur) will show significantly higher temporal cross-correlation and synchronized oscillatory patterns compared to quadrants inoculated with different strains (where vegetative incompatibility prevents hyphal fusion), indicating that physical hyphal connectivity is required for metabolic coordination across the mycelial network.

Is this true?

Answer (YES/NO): YES